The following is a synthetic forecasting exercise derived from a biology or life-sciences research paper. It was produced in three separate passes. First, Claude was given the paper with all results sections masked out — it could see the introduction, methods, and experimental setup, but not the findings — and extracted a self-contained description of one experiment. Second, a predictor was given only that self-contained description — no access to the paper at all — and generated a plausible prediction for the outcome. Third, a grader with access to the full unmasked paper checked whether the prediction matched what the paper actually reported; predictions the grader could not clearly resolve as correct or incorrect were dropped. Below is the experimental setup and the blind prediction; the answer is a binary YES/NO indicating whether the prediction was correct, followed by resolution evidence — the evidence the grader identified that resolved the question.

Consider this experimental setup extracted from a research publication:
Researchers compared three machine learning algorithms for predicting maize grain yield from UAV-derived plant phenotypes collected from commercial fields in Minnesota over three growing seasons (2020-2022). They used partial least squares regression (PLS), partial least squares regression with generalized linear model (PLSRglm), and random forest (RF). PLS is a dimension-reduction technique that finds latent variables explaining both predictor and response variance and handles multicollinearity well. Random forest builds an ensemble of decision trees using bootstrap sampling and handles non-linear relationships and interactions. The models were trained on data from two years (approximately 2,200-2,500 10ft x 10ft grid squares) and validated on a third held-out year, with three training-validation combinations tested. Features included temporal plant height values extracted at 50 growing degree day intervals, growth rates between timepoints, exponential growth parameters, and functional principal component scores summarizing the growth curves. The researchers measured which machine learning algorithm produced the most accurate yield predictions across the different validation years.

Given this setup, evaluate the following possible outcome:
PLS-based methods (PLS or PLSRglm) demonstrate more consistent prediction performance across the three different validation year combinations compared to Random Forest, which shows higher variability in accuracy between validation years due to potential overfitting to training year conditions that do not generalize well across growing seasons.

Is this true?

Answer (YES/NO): NO